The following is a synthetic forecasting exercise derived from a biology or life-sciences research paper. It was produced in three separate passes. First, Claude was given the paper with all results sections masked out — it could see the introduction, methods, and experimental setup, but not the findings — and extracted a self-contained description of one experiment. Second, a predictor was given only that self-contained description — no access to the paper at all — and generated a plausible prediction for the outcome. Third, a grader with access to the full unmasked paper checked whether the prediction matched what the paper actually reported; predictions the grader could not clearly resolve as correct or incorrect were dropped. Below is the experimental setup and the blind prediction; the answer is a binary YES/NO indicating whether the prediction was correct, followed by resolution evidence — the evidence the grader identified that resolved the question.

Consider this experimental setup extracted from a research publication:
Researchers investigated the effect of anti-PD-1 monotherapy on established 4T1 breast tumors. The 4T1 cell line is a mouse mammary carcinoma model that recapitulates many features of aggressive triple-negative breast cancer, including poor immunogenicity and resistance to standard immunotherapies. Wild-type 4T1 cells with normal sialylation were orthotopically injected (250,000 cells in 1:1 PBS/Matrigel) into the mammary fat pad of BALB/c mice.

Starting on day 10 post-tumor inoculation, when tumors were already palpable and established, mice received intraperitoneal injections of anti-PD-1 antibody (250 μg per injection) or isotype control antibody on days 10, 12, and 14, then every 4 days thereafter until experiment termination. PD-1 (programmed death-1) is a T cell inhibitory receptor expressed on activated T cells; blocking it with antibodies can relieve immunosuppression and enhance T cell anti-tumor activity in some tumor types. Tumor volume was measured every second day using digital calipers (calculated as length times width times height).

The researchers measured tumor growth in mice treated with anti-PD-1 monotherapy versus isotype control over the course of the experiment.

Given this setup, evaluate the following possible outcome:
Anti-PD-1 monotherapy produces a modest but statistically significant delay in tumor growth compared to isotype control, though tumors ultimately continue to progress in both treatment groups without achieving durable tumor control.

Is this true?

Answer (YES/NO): NO